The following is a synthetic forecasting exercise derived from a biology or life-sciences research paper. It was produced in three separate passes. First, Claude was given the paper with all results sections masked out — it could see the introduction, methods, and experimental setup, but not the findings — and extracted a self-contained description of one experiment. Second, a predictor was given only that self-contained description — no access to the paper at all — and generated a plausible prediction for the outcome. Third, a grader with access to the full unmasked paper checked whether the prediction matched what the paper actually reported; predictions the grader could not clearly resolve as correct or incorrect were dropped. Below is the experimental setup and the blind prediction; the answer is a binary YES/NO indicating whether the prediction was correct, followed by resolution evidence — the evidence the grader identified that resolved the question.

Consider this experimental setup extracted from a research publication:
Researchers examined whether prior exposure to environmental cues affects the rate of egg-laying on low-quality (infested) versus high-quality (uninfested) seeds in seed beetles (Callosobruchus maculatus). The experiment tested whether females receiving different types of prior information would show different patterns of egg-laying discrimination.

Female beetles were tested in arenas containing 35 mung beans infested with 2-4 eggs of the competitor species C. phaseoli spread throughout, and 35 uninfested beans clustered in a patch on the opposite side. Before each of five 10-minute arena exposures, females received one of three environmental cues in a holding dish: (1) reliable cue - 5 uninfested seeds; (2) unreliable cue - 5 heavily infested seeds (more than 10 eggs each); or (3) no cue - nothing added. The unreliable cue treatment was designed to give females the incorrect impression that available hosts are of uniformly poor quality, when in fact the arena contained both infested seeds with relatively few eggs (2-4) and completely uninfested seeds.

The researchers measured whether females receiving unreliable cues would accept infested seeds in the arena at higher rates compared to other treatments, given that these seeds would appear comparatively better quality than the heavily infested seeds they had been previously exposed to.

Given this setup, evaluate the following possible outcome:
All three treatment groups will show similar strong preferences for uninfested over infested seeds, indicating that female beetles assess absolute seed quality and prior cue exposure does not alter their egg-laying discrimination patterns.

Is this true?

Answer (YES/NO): NO